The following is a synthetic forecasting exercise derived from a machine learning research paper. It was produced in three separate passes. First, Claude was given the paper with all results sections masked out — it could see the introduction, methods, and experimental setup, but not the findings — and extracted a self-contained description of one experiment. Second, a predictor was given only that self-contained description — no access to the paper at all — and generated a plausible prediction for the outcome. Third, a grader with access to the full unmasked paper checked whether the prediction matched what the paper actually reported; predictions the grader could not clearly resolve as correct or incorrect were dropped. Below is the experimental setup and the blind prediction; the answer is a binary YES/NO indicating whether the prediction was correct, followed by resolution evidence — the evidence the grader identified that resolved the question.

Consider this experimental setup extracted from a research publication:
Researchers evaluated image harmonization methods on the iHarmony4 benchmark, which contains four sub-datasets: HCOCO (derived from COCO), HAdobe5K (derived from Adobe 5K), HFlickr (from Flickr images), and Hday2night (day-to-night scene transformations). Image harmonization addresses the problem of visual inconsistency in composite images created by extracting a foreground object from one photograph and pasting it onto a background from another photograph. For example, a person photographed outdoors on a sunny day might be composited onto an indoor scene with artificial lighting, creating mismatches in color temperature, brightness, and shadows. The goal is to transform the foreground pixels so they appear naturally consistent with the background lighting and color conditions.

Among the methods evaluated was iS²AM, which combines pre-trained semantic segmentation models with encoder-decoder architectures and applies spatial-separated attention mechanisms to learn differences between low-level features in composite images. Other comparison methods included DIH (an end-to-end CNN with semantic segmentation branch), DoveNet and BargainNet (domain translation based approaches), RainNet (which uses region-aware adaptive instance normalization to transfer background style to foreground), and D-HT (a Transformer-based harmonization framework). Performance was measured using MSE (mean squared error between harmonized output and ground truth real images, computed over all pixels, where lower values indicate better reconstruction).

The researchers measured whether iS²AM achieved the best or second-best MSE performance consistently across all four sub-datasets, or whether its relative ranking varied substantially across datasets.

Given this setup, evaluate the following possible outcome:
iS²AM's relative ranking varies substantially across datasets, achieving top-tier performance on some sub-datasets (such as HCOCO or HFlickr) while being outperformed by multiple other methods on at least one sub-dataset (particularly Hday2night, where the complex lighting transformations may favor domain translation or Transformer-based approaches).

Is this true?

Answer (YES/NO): NO